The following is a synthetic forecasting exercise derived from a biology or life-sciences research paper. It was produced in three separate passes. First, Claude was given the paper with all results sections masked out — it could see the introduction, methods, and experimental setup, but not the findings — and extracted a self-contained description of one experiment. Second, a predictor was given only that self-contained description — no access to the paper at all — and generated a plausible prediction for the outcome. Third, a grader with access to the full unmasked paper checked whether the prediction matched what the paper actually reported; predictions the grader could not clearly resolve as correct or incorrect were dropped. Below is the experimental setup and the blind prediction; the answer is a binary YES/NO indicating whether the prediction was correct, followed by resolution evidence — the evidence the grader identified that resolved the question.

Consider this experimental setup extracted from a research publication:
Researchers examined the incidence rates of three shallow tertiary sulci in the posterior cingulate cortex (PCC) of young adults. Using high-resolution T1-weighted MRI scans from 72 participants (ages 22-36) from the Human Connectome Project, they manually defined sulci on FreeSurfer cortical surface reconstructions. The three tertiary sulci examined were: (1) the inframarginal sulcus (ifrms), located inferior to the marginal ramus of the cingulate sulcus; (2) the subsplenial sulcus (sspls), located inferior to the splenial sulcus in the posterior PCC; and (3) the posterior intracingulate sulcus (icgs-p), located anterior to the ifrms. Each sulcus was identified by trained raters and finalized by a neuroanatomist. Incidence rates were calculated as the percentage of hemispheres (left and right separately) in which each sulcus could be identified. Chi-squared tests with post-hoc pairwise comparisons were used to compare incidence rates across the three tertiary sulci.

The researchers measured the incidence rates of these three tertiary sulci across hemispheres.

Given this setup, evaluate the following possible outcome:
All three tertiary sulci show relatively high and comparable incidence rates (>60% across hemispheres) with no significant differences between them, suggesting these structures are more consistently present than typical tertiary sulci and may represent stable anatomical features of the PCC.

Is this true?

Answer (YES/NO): NO